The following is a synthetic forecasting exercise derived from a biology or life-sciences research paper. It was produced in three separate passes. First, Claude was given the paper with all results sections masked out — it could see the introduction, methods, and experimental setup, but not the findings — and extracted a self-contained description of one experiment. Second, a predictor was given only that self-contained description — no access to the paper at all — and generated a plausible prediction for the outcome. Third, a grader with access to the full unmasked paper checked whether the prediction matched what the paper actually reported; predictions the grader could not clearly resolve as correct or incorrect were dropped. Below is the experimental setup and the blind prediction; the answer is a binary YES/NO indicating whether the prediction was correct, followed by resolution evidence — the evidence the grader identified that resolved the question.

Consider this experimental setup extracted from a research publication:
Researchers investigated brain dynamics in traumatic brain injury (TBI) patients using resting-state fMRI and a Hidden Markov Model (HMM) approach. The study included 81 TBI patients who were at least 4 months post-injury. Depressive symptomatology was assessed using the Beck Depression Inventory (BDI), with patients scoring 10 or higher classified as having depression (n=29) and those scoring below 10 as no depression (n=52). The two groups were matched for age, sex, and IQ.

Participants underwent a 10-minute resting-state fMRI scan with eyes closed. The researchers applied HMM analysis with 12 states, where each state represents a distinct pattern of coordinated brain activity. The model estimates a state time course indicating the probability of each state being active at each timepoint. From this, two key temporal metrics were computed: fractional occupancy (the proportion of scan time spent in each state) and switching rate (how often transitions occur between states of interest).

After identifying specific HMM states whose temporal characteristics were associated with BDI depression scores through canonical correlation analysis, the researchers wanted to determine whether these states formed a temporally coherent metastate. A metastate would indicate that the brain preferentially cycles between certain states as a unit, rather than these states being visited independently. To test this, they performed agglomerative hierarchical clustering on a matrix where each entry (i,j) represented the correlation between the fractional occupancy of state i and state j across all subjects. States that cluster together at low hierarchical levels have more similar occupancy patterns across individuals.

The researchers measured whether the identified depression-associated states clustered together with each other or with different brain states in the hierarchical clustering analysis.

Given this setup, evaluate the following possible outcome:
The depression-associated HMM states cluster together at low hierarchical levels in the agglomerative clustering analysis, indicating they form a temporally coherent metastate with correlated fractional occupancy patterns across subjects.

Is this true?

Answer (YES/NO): YES